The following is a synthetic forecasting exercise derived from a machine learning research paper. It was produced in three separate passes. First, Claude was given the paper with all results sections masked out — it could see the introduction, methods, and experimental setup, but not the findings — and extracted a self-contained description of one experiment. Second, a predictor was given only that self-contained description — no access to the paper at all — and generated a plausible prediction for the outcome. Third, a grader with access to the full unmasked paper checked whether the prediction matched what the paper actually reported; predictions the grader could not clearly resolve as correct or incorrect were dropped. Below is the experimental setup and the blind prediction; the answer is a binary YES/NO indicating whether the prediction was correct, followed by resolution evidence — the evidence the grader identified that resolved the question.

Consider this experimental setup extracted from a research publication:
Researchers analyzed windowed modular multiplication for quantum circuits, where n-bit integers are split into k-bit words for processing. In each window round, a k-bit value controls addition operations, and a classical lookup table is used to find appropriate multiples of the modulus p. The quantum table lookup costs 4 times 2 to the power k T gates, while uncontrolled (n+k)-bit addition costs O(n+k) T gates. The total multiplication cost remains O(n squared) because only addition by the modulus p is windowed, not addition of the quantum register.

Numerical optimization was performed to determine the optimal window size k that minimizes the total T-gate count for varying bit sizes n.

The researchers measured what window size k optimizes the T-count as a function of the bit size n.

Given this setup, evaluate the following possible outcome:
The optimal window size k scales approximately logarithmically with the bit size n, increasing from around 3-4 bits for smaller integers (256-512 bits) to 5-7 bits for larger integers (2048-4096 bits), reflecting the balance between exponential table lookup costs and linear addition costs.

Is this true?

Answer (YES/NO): NO